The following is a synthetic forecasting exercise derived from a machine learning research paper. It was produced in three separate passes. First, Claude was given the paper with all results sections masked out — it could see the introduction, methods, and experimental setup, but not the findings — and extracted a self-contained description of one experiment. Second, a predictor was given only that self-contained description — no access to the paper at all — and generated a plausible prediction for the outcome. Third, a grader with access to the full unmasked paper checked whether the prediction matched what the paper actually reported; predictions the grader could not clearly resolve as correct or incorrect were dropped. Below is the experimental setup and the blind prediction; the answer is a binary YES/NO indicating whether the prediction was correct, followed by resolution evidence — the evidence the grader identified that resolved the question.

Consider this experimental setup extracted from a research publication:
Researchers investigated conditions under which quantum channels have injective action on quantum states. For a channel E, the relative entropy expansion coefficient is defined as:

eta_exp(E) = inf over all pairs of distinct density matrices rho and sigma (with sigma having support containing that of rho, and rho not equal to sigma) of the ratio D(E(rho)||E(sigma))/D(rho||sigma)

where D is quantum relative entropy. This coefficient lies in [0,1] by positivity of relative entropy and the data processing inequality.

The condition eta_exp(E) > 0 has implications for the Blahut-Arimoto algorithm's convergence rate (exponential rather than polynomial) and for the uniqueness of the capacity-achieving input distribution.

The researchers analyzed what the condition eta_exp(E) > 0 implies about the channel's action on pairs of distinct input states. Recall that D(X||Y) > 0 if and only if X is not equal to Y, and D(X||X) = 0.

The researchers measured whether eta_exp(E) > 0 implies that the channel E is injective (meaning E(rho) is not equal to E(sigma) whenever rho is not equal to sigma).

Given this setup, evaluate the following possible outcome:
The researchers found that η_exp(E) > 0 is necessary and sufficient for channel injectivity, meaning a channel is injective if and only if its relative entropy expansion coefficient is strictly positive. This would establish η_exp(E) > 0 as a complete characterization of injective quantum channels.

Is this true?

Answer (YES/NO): NO